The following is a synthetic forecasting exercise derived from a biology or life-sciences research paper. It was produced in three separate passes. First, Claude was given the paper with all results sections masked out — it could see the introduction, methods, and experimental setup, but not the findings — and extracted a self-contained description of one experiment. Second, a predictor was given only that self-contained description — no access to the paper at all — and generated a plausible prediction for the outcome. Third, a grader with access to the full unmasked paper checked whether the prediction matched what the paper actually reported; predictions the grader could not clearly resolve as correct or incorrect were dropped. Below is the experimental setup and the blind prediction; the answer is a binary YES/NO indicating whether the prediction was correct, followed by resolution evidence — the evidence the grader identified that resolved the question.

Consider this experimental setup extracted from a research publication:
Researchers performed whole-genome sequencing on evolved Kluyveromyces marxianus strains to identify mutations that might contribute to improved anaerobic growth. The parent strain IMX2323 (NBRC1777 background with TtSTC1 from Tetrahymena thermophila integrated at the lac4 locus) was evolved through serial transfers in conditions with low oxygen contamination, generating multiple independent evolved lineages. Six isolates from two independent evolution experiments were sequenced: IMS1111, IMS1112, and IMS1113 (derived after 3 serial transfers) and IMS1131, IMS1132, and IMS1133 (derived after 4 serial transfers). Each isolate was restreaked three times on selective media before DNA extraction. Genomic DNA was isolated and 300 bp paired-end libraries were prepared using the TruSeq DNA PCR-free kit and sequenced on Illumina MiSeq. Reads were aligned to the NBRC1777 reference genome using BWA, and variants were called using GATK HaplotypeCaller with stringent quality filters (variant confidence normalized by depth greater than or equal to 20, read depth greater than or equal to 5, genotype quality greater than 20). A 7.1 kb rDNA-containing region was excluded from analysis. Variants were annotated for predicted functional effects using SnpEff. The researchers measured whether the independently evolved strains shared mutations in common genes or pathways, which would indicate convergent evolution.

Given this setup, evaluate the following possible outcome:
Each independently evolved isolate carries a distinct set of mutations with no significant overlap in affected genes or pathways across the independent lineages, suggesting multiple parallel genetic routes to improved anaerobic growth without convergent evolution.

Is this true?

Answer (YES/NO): NO